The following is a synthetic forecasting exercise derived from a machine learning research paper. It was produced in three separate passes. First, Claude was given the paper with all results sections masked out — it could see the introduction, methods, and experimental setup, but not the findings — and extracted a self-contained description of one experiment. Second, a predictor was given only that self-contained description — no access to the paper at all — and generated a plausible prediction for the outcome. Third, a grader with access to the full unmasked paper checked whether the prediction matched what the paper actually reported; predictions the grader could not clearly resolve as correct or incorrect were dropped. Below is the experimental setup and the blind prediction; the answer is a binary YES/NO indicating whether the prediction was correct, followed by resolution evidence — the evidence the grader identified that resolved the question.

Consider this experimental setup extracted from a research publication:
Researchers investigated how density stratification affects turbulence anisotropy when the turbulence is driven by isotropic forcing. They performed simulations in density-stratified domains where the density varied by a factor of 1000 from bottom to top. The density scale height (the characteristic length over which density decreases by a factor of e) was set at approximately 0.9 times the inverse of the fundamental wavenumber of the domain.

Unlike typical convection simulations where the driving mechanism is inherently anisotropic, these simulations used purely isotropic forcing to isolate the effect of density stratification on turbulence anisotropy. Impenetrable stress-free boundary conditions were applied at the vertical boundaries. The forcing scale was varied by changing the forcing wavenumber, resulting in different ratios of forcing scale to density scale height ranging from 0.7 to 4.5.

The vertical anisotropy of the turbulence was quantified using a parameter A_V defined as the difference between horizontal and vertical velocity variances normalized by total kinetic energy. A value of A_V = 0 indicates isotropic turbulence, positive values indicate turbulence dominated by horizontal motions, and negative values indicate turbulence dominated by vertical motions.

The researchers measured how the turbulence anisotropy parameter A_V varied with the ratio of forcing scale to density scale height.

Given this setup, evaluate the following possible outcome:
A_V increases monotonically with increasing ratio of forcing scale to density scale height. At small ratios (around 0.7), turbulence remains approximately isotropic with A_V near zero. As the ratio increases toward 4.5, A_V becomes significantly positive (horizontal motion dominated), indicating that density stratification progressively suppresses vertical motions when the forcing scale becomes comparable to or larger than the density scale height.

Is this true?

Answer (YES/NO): NO